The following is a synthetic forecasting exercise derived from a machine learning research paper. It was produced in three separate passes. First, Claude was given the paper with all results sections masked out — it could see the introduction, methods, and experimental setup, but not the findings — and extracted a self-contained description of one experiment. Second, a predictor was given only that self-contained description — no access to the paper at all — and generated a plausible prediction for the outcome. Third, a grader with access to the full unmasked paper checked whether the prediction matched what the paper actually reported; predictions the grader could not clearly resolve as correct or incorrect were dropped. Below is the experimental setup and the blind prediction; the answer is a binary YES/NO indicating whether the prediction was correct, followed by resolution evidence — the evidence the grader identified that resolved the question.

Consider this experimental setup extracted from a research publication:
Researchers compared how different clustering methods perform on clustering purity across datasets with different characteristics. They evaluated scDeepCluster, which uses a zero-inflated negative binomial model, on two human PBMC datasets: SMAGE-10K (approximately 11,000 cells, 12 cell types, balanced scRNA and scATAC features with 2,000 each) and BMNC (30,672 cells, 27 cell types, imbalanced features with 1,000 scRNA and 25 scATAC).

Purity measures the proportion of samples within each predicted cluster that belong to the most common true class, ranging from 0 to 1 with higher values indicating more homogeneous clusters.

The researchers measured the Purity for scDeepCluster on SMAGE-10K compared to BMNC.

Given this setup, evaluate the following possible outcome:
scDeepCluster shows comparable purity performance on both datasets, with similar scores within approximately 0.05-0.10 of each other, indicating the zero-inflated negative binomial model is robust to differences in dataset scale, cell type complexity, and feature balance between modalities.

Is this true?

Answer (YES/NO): NO